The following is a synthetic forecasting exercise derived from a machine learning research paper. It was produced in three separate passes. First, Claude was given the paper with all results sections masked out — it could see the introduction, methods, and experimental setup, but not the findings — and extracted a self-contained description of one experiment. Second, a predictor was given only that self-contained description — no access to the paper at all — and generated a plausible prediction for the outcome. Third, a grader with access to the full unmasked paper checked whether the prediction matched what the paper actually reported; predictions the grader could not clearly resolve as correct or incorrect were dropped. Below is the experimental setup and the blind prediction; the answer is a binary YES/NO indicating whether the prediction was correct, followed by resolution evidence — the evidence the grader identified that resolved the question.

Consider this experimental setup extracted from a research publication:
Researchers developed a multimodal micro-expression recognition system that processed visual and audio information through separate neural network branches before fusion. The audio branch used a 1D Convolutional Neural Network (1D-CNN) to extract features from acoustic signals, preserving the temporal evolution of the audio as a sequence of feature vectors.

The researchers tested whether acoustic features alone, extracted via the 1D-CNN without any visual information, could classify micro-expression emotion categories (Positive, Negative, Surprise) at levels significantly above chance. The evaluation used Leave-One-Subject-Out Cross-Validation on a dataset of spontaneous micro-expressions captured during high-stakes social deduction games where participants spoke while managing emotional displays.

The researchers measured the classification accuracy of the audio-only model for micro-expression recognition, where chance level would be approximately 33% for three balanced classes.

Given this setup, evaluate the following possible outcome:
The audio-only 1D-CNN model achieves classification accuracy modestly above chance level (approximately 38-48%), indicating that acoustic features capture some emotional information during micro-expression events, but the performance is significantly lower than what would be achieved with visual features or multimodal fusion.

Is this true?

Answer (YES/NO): NO